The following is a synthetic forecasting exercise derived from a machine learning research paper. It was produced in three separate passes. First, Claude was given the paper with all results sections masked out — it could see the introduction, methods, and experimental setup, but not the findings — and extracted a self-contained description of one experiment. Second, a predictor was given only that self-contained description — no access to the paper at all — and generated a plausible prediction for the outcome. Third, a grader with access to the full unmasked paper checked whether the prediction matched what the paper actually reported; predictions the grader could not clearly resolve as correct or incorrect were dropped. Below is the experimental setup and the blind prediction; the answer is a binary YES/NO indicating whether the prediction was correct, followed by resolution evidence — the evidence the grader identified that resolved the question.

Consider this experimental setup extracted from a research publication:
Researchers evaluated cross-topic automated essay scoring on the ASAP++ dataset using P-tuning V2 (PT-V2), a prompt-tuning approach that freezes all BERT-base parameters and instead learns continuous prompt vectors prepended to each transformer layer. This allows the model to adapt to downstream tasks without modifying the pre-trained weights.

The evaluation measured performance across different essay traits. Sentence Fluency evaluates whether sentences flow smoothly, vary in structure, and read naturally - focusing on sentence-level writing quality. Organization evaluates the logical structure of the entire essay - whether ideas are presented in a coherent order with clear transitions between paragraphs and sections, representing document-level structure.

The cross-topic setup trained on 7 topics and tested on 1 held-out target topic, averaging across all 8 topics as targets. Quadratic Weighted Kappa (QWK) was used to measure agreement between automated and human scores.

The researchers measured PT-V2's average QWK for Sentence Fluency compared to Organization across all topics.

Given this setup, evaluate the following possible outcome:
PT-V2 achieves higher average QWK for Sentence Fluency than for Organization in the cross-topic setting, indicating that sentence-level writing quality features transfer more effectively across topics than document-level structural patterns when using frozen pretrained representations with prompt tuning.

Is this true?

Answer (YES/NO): YES